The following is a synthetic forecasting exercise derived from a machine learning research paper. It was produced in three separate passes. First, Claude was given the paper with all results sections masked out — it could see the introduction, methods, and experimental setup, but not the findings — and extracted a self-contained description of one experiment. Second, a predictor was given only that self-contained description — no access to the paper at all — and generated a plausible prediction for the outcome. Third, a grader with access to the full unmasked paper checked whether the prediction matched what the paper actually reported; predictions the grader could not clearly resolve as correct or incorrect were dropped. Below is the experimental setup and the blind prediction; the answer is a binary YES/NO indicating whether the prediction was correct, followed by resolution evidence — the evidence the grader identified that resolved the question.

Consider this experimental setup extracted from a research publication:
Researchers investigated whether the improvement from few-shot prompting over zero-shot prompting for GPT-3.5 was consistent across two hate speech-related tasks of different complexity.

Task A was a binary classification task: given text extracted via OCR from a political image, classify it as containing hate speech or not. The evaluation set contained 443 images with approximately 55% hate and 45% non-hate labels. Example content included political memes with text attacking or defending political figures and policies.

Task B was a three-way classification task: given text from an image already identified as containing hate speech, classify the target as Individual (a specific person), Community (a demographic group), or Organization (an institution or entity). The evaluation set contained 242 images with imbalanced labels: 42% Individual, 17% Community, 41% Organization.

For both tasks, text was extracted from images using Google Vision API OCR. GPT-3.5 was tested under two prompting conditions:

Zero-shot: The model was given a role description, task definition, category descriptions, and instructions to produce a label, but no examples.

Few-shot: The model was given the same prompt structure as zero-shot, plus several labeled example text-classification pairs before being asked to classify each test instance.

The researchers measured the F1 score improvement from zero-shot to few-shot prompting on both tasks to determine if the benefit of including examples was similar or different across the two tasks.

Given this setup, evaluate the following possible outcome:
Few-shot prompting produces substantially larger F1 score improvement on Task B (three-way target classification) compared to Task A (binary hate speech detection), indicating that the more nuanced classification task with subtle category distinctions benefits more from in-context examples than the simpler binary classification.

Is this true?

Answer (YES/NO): NO